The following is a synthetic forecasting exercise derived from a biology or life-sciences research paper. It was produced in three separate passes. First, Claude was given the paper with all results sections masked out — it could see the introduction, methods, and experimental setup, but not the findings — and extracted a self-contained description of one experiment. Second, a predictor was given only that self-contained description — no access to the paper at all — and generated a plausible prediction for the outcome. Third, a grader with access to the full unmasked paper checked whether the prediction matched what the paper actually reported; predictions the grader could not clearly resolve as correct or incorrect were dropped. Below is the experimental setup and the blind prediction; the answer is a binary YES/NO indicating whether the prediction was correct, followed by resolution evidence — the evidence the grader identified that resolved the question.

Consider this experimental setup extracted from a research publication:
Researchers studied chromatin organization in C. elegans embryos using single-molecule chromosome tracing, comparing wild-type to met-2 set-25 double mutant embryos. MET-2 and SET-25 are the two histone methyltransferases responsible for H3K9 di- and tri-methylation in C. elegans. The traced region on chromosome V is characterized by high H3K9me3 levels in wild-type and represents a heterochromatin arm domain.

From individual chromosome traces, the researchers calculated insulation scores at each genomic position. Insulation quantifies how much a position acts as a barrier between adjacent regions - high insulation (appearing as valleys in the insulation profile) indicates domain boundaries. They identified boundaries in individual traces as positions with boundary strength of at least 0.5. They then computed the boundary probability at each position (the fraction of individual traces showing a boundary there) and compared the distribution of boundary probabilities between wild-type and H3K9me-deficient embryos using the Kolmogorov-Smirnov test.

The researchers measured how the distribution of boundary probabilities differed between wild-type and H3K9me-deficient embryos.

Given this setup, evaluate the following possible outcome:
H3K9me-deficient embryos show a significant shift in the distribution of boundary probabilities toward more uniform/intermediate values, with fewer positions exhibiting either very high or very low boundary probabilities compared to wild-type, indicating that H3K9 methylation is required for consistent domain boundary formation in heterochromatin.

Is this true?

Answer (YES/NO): NO